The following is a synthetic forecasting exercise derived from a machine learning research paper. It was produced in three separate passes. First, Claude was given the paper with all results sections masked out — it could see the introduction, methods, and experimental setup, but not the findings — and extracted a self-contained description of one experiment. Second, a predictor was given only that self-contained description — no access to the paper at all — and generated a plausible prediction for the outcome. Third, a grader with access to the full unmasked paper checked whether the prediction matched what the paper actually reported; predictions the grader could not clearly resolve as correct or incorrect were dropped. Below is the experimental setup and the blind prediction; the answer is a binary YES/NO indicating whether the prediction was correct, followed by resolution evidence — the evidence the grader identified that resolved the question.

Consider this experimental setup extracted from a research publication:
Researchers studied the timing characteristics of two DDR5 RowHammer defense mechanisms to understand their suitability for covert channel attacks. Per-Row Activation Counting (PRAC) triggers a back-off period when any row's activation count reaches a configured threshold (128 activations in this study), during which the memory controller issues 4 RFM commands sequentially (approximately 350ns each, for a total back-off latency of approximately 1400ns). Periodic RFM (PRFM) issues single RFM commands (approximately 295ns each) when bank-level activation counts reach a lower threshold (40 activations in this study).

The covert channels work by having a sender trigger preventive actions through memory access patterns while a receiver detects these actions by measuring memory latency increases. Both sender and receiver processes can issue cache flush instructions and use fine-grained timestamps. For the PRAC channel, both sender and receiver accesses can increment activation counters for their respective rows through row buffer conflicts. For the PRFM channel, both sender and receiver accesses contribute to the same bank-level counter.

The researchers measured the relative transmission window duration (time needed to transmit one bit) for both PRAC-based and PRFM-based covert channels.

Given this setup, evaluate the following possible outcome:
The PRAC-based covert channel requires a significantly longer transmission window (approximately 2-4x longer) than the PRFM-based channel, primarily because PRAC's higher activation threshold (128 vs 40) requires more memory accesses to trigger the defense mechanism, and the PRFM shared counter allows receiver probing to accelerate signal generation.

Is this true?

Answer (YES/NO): NO